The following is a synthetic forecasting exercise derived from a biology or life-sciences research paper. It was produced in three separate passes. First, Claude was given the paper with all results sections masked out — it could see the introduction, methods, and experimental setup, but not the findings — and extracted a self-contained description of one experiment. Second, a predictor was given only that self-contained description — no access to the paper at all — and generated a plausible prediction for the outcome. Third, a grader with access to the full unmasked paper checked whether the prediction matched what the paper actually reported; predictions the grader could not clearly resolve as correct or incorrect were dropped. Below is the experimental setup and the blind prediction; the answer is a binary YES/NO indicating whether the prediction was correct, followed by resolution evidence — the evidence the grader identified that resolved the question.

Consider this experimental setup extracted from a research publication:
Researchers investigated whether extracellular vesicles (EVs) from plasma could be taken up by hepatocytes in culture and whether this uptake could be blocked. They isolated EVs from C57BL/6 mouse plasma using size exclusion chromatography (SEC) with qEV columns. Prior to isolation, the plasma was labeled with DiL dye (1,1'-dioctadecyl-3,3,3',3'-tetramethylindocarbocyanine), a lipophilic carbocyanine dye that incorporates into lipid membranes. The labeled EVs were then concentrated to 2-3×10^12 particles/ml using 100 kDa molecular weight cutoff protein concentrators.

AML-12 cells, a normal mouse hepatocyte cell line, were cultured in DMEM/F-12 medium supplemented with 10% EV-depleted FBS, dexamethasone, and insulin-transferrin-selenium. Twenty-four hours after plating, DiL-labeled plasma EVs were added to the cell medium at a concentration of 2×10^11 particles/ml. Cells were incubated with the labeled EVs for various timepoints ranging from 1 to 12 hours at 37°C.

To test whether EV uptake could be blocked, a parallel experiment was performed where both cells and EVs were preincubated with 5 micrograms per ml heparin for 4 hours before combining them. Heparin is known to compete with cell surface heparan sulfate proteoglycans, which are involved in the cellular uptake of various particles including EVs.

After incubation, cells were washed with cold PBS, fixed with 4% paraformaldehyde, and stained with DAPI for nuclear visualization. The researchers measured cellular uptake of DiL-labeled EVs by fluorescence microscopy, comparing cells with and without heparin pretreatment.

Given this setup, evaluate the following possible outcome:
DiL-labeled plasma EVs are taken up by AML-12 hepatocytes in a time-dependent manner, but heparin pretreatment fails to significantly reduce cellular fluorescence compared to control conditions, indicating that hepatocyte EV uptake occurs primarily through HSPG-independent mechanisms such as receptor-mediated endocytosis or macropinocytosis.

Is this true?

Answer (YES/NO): NO